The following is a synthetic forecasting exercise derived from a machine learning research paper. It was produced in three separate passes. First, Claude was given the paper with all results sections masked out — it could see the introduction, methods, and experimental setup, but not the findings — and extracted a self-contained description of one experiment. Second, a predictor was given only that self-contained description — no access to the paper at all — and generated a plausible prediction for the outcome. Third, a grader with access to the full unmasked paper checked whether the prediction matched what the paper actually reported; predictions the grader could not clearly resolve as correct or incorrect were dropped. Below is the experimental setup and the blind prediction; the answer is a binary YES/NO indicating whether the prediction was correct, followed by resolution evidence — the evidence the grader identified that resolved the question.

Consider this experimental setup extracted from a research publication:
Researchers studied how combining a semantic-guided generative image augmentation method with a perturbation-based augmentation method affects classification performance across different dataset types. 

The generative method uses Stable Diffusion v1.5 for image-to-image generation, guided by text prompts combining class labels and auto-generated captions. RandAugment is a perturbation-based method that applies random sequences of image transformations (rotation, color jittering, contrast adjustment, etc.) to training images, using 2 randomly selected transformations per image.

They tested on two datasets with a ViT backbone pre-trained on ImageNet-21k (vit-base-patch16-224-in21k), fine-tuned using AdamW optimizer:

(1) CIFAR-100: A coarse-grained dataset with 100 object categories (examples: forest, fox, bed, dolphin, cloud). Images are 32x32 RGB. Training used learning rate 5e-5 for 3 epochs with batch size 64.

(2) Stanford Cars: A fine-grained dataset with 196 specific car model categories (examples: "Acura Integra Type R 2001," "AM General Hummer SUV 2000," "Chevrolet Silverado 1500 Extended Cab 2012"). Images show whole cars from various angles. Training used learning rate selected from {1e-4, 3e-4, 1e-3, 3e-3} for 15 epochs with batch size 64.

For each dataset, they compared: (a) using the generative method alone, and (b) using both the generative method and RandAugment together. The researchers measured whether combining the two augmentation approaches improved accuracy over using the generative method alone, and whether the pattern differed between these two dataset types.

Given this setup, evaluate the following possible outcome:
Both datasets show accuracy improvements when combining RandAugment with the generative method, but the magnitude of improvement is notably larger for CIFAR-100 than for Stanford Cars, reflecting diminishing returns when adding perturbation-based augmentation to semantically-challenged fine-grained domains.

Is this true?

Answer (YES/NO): NO